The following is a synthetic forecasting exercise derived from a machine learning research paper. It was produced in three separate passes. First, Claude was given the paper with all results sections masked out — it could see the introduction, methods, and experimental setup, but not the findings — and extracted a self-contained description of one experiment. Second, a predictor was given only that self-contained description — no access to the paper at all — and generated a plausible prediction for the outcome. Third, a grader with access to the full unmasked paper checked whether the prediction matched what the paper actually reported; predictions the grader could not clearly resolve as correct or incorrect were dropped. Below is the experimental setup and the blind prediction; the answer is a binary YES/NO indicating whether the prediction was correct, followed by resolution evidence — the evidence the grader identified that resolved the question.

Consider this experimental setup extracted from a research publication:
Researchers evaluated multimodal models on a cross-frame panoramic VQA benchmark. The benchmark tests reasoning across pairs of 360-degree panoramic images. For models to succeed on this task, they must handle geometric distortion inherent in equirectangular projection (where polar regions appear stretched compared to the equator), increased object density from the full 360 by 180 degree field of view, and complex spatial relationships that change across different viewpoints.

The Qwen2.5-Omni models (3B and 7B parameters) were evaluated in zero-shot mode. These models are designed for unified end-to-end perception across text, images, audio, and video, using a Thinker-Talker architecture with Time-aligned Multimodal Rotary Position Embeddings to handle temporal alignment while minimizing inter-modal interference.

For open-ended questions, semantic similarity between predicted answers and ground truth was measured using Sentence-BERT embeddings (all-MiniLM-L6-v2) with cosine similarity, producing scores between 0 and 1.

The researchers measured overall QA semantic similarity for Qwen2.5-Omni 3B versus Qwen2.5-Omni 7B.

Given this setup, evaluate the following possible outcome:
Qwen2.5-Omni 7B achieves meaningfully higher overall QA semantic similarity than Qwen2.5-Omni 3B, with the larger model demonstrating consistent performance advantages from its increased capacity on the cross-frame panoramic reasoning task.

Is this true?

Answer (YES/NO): NO